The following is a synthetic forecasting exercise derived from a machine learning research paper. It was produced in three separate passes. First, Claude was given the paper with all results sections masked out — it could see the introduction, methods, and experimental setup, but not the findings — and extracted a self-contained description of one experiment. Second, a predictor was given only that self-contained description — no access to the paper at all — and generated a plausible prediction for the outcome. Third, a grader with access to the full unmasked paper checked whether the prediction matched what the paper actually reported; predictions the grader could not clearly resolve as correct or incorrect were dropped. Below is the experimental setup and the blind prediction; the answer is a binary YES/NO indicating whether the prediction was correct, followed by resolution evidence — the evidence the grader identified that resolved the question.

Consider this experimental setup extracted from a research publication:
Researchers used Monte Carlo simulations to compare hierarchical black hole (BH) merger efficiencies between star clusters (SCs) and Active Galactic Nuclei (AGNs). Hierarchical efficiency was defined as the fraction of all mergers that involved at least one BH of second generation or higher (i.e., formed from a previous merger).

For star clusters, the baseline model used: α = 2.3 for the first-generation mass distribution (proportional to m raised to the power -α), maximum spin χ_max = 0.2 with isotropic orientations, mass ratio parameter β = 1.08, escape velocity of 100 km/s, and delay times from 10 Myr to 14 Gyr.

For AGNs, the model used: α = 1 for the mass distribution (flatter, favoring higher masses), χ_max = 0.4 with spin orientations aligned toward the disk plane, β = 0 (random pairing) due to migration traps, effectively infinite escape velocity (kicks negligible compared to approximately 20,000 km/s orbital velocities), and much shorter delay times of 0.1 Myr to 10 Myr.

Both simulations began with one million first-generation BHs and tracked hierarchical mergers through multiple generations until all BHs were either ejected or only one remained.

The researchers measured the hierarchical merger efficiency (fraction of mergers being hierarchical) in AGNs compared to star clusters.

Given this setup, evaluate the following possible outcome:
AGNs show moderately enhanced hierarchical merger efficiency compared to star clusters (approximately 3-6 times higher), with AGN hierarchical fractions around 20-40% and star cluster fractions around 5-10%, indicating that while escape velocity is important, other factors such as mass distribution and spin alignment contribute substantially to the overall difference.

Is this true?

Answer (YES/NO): NO